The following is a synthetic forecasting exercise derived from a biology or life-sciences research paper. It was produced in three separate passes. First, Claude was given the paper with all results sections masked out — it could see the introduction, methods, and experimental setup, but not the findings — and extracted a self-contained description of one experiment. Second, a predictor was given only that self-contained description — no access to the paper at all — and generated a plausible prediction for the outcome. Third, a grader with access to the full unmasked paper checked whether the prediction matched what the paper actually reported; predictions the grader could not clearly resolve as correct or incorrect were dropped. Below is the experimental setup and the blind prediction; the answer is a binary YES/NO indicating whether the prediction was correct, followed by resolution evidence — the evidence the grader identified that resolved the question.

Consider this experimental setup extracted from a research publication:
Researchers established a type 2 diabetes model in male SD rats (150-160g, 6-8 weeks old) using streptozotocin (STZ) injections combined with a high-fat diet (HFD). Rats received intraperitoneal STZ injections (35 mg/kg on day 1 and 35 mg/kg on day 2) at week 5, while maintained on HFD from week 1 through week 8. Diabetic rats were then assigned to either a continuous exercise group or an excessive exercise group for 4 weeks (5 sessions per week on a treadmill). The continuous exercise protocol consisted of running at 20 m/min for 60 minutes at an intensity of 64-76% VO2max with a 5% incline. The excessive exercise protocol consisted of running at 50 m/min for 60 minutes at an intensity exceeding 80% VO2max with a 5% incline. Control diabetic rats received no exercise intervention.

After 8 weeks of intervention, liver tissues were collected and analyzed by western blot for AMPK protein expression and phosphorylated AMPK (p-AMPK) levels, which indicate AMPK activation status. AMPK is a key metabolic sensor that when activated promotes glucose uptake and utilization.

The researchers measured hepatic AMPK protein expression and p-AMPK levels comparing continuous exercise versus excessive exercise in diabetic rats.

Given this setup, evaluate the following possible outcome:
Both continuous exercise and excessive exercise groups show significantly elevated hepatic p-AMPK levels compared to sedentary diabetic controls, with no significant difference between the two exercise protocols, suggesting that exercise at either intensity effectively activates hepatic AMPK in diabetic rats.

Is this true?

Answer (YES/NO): NO